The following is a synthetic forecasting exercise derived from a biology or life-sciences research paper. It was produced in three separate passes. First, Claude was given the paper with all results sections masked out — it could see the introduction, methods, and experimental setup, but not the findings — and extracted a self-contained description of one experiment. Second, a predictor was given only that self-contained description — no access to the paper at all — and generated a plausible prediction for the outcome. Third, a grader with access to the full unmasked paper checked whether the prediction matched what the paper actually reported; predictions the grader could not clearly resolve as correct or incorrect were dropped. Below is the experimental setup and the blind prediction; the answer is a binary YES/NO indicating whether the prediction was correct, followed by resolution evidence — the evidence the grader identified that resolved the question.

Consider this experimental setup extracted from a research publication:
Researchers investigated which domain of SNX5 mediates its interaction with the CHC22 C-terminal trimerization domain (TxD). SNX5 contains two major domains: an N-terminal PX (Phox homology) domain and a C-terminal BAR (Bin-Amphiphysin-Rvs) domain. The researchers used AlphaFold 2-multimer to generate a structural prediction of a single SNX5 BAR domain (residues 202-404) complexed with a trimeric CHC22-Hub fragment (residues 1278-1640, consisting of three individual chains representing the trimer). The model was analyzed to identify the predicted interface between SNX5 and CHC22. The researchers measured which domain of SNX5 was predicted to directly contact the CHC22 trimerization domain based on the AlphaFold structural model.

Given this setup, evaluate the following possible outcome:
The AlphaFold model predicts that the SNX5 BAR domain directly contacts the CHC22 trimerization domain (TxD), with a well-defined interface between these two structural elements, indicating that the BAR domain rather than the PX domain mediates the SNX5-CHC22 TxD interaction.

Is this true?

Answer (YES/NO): YES